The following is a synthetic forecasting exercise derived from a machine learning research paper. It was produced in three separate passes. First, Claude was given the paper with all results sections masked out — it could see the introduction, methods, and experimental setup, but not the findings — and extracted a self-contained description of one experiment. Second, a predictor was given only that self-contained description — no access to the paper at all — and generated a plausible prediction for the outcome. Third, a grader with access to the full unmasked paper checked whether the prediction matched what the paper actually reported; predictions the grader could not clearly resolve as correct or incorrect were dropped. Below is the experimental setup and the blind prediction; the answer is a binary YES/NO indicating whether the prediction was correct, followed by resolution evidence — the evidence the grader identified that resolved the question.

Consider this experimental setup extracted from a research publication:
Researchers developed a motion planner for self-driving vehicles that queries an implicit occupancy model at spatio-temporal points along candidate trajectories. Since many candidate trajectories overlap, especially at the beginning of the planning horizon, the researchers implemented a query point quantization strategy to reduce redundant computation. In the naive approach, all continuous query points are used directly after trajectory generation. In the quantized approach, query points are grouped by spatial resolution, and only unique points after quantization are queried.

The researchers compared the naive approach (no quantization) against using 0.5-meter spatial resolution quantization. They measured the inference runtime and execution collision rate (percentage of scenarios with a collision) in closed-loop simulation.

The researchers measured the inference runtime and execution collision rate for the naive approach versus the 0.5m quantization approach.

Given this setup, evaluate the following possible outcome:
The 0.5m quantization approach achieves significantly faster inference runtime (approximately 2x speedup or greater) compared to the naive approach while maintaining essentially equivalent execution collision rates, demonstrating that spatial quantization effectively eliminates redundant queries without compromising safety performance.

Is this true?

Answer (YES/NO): NO